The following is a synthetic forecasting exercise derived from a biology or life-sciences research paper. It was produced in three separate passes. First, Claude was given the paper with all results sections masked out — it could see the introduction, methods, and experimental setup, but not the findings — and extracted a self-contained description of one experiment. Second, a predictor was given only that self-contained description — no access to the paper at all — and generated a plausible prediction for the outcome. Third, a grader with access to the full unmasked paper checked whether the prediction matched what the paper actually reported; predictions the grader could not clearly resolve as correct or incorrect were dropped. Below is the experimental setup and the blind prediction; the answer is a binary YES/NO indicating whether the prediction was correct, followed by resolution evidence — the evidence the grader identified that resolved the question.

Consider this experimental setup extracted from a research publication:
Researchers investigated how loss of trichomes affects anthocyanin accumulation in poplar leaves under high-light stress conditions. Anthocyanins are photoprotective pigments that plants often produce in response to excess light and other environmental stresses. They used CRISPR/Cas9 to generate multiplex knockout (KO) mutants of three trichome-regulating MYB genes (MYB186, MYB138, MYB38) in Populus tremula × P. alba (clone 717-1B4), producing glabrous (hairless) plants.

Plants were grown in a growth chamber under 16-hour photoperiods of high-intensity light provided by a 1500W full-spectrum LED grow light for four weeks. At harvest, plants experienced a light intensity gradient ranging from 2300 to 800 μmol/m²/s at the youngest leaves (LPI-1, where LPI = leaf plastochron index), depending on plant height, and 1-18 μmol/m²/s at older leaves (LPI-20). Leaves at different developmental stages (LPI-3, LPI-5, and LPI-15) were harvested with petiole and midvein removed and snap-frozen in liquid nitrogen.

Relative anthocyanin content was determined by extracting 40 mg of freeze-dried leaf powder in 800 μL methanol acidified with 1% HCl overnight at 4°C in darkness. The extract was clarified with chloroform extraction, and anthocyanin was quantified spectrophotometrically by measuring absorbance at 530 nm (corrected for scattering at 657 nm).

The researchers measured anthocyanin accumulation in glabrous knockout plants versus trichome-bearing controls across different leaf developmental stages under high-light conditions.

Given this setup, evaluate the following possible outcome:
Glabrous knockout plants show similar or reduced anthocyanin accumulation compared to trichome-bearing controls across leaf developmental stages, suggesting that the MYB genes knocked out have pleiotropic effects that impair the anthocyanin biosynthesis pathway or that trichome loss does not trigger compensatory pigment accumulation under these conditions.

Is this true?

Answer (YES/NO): NO